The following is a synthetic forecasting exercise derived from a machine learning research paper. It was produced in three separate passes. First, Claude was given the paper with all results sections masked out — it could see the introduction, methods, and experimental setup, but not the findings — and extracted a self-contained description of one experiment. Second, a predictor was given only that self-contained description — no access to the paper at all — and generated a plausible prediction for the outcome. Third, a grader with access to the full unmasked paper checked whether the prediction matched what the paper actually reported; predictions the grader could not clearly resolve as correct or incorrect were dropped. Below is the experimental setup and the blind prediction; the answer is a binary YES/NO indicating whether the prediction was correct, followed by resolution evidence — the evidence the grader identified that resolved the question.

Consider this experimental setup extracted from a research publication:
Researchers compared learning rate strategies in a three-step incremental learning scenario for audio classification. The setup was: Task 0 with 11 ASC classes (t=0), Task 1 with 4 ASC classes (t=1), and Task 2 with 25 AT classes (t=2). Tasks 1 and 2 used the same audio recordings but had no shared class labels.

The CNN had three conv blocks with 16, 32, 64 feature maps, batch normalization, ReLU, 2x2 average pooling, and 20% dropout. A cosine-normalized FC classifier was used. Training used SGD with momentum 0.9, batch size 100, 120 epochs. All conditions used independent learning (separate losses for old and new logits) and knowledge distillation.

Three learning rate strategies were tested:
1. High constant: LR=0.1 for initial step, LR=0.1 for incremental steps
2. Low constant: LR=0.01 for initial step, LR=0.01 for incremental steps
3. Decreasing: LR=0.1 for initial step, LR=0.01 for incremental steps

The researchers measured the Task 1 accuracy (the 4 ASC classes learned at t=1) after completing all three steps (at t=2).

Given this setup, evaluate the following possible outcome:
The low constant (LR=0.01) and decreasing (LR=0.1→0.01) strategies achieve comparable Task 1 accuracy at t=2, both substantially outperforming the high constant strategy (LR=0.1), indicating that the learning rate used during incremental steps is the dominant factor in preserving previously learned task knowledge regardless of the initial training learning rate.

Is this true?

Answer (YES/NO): NO